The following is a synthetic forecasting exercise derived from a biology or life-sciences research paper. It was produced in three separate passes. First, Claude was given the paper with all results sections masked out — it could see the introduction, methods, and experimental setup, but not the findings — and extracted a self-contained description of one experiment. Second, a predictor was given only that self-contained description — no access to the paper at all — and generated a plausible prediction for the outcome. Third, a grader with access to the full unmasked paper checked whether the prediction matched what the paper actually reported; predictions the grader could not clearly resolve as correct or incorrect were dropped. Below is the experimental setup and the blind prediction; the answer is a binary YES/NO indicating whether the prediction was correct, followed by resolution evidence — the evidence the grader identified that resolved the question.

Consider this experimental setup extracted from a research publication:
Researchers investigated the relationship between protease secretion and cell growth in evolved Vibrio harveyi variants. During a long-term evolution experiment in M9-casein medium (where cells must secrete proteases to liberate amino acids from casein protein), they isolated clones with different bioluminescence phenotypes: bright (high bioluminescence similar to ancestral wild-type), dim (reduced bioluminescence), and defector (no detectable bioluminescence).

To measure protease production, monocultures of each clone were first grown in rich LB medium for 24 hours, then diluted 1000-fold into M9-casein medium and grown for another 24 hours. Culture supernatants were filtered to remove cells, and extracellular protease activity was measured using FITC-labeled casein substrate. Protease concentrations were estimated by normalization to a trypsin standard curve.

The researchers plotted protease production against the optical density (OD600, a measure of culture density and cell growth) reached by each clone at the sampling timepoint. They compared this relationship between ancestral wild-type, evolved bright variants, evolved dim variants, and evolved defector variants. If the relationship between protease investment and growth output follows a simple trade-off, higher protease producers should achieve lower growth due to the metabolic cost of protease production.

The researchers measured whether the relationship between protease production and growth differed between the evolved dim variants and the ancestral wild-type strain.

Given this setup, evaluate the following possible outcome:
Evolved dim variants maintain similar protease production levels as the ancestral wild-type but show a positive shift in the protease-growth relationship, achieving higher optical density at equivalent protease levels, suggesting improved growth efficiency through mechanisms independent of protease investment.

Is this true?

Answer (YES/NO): NO